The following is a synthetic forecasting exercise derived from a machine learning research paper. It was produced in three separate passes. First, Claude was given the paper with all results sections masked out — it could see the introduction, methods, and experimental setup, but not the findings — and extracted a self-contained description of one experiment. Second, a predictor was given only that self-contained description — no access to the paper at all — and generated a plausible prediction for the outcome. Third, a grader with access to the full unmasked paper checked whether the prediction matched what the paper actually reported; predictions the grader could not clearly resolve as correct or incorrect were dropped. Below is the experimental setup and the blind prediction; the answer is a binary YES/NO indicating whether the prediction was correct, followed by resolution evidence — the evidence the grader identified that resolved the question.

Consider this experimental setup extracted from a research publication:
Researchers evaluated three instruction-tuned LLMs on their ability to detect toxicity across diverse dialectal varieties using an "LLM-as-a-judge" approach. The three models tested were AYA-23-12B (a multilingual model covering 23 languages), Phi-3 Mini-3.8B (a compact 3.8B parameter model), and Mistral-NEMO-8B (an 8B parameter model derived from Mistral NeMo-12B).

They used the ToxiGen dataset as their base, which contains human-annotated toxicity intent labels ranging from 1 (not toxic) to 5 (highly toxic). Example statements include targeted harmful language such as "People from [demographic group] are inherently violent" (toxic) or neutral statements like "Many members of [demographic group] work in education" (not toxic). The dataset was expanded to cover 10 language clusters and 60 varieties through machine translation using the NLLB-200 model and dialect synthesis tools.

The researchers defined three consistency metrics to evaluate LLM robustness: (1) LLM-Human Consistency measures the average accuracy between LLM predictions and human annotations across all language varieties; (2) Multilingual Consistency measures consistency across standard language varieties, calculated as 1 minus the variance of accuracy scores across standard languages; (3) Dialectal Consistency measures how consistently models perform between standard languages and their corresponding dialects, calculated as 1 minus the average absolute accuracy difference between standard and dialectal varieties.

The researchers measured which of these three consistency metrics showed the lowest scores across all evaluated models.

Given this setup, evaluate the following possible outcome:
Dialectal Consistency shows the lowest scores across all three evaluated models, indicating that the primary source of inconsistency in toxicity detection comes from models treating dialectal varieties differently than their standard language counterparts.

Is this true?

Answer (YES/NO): NO